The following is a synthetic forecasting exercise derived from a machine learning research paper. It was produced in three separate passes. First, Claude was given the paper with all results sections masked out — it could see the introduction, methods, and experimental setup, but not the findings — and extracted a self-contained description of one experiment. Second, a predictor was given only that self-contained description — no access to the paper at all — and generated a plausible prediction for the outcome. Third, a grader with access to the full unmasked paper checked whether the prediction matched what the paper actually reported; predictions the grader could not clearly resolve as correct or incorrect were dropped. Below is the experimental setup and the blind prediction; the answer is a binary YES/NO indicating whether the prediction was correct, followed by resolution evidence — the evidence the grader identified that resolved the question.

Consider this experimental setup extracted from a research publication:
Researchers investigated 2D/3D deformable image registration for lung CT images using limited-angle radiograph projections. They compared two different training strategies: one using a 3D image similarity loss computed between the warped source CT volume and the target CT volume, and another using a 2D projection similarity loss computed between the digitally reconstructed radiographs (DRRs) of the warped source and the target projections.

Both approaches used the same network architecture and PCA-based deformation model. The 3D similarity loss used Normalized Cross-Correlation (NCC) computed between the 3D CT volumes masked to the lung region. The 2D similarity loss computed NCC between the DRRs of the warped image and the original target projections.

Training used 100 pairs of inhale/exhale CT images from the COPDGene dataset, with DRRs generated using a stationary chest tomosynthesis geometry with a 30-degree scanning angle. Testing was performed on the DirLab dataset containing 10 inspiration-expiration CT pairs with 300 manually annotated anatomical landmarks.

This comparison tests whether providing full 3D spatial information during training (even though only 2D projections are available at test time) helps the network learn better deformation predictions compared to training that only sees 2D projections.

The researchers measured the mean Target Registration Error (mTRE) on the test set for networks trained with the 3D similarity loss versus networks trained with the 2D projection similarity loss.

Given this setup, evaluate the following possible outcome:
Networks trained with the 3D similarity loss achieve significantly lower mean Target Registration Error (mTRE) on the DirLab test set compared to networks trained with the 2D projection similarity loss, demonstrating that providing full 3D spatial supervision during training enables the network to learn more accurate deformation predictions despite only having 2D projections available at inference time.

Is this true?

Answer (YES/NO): YES